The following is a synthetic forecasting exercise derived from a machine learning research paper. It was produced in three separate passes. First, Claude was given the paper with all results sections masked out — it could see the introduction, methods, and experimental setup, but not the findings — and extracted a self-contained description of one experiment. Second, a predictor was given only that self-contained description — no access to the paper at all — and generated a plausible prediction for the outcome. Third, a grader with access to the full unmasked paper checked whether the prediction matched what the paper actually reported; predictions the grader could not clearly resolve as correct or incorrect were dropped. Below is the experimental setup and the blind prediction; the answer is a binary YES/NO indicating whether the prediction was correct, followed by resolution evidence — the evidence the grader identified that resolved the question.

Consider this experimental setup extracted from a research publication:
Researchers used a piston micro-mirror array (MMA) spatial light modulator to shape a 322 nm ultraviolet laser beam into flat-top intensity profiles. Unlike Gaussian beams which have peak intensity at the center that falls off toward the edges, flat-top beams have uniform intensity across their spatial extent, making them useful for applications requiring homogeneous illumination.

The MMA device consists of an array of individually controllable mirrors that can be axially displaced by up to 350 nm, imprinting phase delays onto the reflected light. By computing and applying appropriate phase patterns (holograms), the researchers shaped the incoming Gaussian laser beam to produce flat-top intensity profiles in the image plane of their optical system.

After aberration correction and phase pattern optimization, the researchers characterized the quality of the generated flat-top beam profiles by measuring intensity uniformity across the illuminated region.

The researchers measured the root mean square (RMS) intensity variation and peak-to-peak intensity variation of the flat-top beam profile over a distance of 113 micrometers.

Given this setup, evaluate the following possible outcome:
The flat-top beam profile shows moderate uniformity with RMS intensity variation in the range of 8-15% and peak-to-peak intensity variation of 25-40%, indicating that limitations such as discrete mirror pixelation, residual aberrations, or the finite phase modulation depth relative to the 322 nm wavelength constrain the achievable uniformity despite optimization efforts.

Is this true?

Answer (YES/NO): NO